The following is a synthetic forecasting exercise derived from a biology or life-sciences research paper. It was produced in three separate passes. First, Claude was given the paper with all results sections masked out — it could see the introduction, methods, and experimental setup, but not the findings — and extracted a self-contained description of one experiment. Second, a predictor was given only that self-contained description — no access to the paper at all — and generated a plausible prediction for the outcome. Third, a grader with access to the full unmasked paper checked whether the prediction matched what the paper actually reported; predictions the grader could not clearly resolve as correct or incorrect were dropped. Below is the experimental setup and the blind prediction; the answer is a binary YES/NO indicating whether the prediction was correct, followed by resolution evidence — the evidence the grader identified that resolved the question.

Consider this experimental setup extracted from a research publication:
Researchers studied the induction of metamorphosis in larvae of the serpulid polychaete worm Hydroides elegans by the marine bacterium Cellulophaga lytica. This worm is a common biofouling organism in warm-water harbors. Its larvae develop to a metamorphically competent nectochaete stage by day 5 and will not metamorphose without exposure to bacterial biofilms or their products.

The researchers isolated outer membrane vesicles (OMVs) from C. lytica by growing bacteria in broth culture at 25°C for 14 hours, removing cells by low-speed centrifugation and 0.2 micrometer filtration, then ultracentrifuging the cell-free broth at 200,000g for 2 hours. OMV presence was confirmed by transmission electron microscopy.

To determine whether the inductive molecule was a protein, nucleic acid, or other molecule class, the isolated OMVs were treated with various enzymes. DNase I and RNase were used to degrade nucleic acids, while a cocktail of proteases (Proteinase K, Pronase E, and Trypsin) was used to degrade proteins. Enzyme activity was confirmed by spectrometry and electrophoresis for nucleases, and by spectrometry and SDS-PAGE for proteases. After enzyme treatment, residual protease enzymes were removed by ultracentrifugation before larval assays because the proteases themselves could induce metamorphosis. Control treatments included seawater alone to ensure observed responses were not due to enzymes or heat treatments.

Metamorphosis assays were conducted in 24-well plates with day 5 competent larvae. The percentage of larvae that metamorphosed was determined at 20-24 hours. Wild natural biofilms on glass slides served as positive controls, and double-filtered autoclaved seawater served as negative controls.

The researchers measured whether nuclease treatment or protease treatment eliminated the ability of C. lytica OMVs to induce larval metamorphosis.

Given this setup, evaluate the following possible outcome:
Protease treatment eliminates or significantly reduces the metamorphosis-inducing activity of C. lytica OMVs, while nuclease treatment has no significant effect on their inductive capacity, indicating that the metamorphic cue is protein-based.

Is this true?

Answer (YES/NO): NO